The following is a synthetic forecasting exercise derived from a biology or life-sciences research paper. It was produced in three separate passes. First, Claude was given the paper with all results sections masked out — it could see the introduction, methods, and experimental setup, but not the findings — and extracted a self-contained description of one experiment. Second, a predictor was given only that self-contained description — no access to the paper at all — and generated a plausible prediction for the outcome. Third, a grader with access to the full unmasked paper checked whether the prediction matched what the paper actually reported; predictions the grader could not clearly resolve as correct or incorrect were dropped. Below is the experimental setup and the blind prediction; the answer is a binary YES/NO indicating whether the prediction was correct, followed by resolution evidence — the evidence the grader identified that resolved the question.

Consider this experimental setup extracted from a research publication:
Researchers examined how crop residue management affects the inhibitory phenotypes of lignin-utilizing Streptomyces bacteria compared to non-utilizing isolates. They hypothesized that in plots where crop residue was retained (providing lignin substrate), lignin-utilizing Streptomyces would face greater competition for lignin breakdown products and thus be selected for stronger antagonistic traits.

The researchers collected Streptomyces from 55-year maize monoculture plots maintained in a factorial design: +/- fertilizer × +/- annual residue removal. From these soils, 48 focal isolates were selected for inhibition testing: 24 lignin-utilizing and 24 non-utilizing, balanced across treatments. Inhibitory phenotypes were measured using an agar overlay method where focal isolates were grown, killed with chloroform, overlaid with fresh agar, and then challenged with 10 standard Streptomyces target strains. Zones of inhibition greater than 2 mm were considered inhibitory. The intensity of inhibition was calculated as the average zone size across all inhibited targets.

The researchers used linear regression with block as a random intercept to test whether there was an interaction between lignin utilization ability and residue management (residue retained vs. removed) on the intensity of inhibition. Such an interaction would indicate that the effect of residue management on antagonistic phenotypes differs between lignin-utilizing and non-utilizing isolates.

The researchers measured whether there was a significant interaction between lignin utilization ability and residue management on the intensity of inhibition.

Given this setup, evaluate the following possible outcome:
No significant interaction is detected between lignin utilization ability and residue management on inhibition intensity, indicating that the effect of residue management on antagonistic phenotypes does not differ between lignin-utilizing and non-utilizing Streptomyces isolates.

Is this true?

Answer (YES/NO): NO